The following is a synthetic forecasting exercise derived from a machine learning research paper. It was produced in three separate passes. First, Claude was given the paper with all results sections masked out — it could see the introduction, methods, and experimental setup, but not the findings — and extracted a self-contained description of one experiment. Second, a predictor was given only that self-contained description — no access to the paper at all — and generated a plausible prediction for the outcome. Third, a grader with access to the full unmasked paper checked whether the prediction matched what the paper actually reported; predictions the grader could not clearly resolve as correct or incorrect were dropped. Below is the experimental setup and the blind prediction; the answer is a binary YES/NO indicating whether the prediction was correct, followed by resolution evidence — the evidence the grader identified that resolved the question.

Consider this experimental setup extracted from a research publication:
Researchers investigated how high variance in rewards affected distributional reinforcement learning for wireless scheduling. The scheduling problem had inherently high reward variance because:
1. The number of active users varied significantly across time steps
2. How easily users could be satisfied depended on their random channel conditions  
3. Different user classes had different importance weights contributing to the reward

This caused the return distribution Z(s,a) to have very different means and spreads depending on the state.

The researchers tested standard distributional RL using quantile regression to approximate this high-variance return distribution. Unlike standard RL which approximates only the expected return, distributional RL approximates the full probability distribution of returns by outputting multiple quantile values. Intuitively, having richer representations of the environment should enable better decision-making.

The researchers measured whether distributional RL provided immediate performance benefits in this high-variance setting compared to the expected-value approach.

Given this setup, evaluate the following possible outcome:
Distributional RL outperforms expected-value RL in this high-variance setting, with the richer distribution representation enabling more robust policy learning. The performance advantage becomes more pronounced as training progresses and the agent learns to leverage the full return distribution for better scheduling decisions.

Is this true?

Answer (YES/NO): NO